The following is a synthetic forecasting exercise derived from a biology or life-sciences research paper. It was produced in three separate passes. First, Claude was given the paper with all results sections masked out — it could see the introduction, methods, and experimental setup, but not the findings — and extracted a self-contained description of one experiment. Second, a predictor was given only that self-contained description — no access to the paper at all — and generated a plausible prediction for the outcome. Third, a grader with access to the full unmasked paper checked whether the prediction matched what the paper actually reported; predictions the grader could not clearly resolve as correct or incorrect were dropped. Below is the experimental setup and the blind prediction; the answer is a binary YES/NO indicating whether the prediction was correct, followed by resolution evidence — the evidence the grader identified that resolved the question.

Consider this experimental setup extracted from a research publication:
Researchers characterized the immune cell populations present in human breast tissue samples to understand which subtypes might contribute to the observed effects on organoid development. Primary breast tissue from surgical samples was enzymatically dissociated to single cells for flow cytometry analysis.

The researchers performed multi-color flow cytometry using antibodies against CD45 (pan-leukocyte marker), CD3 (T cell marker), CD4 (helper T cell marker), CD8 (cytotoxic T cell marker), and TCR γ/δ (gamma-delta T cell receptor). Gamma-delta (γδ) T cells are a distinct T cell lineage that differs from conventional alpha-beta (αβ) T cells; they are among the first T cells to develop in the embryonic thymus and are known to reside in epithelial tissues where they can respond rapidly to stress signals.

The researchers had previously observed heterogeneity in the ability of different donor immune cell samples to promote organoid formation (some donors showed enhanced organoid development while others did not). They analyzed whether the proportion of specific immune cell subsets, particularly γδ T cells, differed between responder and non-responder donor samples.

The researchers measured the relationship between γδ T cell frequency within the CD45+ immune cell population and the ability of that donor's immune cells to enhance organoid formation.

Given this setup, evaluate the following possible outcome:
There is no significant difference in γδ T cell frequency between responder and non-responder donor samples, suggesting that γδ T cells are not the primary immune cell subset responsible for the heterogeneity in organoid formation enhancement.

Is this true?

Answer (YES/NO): NO